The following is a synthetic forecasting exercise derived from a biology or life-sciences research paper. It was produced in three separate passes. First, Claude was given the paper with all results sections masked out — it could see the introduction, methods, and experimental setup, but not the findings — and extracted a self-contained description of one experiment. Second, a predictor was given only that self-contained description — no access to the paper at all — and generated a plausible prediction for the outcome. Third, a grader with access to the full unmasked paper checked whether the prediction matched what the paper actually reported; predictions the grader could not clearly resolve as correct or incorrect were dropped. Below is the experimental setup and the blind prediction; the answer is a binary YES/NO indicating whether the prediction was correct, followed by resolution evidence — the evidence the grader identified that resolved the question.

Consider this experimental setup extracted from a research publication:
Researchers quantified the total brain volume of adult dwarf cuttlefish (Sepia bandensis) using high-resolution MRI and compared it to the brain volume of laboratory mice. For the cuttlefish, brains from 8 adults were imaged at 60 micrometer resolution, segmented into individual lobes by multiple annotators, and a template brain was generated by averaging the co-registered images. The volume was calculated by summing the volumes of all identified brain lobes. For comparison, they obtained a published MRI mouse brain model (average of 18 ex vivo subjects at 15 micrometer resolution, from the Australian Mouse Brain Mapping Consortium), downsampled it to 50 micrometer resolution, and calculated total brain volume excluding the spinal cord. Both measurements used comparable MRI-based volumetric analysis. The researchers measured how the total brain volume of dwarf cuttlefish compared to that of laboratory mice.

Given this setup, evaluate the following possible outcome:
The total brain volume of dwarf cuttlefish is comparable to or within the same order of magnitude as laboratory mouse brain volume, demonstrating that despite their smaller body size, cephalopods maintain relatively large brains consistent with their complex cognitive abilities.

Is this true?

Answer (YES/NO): YES